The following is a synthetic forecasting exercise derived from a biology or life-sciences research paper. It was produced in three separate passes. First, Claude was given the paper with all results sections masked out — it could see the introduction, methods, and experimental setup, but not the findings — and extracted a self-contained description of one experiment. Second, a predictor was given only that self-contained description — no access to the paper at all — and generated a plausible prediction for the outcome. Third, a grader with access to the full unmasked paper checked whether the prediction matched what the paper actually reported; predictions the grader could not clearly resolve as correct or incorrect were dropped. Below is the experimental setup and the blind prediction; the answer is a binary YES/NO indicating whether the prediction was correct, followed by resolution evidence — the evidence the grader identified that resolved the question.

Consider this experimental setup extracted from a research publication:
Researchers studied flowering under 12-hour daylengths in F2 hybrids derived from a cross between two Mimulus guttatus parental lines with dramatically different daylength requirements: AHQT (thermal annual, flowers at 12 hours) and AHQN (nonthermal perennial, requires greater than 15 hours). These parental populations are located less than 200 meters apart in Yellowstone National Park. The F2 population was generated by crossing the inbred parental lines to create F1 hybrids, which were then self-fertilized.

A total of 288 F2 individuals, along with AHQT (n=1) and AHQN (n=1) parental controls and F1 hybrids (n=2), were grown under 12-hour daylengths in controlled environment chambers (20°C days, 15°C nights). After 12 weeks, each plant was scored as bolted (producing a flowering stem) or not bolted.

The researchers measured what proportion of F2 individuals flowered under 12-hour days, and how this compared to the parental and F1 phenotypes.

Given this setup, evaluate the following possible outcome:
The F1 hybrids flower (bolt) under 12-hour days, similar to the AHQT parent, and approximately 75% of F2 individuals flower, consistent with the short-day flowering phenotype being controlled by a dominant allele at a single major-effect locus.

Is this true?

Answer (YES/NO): NO